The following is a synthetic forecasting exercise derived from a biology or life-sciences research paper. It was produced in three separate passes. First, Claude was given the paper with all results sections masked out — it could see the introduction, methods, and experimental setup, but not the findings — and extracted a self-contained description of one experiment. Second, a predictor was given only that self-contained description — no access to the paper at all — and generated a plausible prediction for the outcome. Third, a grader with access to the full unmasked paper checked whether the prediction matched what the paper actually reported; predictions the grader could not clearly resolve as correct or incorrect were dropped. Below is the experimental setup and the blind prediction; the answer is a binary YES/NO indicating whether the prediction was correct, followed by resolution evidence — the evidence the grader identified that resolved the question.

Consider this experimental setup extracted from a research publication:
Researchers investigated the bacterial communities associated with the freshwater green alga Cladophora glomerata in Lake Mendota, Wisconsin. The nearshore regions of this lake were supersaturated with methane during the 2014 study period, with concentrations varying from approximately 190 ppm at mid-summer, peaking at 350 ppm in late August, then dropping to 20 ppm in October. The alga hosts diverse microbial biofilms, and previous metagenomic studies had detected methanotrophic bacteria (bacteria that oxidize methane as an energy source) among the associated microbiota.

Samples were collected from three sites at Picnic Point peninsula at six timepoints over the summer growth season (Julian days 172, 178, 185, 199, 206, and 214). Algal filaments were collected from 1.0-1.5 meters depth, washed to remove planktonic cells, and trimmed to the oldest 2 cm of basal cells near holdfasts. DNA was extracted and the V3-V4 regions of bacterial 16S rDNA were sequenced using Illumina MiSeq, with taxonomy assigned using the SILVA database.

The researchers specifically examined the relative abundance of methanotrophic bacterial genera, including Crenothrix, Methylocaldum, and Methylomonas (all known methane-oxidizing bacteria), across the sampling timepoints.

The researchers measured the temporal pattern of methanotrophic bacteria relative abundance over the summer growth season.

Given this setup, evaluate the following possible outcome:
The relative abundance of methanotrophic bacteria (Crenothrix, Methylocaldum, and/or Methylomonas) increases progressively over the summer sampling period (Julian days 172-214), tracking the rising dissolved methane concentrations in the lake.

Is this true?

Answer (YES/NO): NO